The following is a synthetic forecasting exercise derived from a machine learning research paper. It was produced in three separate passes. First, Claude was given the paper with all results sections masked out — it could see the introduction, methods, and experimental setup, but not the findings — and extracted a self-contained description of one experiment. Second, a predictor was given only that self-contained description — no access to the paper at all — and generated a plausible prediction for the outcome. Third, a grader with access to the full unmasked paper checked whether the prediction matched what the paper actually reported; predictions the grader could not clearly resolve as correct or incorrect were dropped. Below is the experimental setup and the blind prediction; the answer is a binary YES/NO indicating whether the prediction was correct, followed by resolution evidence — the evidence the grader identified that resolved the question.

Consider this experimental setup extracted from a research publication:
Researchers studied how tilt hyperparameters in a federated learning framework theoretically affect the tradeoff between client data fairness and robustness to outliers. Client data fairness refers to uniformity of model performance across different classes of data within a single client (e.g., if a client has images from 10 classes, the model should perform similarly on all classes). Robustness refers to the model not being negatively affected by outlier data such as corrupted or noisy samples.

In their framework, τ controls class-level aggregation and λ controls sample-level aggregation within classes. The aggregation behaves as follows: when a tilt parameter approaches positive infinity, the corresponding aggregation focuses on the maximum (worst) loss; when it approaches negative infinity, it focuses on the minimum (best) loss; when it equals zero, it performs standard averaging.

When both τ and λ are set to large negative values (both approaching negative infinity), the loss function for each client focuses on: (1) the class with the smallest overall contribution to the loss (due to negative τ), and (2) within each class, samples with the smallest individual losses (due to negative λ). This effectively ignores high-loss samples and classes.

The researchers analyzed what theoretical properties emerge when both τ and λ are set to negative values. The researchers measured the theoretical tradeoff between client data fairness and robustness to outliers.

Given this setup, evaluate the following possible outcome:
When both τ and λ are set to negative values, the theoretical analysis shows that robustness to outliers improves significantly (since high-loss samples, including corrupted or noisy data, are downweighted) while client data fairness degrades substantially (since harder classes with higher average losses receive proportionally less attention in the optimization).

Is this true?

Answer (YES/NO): YES